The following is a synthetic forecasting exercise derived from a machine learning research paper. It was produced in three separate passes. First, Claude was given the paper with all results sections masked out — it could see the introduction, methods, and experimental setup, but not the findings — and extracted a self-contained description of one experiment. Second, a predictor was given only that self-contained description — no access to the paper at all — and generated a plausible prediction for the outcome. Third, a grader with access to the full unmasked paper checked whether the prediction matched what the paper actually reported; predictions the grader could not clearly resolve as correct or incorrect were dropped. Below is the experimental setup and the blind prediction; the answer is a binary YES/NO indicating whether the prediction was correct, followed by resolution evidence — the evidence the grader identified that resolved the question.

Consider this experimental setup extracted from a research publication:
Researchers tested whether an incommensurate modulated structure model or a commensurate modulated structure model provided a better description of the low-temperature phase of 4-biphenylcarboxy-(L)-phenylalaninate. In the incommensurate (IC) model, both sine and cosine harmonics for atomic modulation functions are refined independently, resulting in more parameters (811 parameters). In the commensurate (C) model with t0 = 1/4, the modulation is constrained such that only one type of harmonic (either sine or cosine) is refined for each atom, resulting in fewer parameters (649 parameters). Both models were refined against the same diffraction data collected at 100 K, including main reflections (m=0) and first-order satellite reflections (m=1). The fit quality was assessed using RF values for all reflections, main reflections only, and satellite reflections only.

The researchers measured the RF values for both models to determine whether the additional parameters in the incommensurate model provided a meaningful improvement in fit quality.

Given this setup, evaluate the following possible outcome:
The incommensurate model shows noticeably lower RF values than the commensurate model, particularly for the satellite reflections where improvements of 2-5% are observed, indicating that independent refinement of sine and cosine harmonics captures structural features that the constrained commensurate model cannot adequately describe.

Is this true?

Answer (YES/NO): NO